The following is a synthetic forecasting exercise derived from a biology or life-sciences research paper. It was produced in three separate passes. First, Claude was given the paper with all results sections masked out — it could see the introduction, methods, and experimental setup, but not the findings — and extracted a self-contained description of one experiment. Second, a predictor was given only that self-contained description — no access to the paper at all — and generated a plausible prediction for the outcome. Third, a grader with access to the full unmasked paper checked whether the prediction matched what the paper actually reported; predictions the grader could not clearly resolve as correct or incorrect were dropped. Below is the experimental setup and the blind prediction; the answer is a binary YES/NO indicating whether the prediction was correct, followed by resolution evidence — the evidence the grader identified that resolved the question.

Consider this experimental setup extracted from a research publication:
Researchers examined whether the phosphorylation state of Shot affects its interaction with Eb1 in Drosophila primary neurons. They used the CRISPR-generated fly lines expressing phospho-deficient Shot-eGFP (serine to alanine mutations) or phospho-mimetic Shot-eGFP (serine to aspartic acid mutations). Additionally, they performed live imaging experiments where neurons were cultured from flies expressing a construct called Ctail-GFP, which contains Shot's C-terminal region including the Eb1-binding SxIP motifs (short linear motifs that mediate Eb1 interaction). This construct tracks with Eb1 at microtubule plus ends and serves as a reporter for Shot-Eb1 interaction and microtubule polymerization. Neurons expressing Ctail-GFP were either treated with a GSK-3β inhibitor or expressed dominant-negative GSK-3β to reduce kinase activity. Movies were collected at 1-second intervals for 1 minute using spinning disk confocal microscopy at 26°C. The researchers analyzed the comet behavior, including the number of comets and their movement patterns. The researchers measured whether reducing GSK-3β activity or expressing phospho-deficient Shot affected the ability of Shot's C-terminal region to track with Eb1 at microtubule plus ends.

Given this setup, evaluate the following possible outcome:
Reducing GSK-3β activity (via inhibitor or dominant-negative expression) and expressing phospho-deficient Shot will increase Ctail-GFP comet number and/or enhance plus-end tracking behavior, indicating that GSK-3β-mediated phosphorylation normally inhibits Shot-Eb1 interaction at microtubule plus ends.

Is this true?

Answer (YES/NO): NO